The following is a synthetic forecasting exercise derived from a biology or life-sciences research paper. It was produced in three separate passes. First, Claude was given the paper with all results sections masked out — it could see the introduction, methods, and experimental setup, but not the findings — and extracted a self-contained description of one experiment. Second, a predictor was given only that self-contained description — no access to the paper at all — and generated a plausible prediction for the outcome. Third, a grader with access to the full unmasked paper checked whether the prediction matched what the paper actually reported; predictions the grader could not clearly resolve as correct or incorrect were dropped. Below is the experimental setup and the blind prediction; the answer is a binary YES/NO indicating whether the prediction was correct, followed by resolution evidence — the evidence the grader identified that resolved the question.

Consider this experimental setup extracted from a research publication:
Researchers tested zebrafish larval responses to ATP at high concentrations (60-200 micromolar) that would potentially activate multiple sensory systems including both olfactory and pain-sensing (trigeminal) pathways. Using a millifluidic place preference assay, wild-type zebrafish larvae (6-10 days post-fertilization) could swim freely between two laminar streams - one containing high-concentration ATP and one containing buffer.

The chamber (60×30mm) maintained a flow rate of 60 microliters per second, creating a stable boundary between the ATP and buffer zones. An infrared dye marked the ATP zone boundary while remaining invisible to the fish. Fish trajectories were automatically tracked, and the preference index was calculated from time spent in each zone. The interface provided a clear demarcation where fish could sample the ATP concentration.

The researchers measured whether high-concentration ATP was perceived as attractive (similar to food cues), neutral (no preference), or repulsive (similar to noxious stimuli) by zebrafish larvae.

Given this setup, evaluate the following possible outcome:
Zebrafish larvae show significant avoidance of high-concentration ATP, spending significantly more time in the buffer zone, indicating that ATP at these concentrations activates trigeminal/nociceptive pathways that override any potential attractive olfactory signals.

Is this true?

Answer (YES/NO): YES